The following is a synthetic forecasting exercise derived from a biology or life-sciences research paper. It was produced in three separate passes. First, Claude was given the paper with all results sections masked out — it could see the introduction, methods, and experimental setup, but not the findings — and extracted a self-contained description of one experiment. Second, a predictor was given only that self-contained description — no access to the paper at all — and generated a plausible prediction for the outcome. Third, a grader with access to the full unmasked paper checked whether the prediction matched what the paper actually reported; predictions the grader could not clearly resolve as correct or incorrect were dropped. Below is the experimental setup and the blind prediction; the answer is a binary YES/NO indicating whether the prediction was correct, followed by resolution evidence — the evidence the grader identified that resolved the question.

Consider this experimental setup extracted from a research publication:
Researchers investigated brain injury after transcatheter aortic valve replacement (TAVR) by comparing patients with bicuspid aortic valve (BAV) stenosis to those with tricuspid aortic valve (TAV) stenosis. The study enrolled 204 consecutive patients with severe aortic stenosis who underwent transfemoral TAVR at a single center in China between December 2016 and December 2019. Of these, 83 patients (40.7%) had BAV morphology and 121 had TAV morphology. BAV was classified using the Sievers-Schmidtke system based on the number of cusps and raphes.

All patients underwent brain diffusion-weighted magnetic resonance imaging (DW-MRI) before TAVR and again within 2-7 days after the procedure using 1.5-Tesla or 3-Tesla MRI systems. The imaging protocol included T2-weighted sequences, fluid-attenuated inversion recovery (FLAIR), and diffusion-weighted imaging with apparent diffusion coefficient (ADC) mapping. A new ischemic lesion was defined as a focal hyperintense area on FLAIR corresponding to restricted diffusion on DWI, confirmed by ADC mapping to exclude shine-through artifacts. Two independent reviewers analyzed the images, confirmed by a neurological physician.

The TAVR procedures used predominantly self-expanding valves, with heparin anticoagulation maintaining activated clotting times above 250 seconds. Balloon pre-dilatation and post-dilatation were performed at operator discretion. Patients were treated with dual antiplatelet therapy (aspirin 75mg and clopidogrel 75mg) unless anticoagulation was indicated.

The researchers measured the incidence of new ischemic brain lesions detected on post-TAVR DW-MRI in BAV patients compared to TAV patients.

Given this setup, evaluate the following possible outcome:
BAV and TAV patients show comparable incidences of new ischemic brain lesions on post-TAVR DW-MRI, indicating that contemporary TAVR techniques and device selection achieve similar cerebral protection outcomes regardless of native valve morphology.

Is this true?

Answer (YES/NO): NO